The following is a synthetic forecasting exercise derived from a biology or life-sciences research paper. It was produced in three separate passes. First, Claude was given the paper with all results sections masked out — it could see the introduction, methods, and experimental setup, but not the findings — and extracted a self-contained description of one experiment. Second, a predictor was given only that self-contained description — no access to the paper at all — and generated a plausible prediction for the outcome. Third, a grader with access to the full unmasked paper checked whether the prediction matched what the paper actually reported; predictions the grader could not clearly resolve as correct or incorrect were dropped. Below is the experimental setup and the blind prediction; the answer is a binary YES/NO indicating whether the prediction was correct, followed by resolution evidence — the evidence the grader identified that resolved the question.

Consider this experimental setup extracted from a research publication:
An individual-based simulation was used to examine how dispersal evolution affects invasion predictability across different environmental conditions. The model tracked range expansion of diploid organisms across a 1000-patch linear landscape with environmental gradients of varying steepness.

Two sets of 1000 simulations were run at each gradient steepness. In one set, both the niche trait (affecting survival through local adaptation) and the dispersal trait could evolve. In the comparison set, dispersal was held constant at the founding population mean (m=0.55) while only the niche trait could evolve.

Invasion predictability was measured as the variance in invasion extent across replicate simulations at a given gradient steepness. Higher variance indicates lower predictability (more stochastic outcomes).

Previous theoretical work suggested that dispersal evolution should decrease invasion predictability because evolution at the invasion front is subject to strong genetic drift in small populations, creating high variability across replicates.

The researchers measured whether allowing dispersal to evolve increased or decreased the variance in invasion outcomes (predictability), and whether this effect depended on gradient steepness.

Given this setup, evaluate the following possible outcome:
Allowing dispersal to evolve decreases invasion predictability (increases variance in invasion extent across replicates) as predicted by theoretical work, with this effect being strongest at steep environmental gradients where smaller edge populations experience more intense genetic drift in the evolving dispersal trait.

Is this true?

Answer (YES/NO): NO